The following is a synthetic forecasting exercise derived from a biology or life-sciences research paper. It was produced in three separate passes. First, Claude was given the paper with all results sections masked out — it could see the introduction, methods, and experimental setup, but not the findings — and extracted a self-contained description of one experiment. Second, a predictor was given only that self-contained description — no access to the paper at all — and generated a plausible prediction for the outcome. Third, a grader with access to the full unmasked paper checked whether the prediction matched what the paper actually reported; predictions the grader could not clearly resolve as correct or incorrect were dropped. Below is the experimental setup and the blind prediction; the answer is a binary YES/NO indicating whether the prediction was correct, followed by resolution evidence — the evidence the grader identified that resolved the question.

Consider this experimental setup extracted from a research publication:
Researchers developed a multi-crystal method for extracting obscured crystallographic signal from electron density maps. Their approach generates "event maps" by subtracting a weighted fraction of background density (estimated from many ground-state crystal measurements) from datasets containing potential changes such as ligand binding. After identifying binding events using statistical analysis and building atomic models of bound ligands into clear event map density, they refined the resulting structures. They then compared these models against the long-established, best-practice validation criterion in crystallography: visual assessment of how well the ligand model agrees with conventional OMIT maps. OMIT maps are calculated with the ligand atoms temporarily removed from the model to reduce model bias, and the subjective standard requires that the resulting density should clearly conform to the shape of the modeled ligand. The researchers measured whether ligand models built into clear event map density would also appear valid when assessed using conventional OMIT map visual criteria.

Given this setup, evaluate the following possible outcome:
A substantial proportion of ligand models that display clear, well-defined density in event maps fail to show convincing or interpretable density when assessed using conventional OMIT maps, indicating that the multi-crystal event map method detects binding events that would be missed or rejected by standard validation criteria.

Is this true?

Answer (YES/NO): YES